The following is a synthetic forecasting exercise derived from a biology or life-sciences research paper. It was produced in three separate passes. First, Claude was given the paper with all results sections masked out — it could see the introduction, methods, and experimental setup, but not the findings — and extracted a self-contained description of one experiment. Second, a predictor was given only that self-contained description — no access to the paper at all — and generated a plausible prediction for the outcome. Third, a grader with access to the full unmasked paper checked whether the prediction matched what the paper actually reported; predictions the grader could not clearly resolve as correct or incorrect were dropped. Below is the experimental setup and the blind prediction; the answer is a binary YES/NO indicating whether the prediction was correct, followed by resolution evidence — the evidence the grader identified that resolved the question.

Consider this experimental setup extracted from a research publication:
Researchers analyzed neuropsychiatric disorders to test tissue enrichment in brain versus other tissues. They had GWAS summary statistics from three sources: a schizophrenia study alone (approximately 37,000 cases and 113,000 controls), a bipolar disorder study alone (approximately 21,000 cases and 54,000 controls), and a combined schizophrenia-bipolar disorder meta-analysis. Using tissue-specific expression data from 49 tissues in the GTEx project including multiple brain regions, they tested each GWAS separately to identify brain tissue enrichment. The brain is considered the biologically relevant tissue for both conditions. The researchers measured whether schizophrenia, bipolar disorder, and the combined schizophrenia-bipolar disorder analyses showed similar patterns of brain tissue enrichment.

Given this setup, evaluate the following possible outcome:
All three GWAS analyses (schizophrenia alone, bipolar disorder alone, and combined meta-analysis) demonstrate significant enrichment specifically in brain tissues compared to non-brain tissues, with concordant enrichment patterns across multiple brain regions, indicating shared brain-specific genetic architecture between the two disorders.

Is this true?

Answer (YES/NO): YES